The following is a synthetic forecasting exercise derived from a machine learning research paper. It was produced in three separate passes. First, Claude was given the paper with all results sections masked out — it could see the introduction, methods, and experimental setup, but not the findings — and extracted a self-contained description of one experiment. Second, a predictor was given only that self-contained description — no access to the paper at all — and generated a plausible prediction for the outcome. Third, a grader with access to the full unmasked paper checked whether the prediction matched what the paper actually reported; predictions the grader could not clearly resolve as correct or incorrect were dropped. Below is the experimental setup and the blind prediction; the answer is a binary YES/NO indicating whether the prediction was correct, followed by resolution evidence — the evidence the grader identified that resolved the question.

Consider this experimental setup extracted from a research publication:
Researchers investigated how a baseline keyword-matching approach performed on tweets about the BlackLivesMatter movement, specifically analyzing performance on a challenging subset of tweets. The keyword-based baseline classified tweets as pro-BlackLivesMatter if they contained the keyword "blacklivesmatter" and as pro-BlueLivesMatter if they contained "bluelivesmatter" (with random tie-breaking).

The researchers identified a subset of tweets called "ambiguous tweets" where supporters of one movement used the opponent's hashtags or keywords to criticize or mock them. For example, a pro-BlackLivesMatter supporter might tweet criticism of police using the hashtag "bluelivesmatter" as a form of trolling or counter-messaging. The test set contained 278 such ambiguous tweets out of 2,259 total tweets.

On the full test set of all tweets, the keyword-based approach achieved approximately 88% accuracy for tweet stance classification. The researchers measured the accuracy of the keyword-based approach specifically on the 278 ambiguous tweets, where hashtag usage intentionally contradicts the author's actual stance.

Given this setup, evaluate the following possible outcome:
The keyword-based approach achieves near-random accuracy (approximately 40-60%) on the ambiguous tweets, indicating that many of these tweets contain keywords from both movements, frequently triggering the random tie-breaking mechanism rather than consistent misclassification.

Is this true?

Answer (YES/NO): NO